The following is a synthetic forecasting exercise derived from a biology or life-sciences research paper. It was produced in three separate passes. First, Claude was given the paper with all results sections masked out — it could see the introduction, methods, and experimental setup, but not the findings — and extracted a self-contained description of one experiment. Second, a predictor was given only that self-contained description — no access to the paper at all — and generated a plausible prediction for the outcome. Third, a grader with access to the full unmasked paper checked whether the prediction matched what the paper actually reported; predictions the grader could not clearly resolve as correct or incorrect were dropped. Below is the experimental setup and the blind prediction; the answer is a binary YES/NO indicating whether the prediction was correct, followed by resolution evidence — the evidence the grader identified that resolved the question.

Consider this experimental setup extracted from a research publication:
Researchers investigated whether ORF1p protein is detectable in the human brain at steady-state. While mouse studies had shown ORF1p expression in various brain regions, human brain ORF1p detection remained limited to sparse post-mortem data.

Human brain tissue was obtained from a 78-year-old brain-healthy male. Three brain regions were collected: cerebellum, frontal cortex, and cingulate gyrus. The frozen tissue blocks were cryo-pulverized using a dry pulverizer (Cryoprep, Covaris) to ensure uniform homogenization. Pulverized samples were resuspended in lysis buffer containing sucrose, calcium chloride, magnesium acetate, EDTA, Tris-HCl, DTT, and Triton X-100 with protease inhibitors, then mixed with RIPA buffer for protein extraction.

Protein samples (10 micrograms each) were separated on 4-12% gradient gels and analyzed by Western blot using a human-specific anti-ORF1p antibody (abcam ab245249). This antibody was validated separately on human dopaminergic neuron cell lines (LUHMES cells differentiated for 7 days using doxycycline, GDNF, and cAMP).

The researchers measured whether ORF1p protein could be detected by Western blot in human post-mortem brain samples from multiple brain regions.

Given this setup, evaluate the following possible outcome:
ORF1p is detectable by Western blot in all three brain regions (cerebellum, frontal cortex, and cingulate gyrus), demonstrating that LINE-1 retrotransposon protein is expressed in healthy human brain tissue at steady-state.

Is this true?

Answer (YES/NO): YES